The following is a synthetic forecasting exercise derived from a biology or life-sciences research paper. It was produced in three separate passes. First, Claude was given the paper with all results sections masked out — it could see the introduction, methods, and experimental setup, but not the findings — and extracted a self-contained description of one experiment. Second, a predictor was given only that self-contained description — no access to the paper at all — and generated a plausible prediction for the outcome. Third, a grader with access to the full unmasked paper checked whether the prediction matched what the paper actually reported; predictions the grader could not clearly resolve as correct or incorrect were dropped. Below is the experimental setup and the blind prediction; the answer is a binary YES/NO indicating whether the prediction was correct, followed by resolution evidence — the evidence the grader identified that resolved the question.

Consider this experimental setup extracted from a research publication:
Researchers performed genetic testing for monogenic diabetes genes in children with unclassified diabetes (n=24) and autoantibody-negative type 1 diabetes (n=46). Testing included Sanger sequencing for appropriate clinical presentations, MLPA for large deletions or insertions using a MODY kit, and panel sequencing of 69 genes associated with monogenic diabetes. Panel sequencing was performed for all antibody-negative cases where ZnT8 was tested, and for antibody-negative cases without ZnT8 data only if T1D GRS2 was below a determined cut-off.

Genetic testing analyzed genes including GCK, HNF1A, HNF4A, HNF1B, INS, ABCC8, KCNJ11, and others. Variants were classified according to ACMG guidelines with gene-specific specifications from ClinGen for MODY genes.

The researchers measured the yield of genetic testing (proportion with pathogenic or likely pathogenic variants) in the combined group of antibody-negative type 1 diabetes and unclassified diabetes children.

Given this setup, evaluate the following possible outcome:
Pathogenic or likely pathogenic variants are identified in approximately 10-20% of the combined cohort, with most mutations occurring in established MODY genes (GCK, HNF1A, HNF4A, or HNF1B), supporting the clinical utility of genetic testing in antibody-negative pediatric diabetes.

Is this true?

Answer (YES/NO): NO